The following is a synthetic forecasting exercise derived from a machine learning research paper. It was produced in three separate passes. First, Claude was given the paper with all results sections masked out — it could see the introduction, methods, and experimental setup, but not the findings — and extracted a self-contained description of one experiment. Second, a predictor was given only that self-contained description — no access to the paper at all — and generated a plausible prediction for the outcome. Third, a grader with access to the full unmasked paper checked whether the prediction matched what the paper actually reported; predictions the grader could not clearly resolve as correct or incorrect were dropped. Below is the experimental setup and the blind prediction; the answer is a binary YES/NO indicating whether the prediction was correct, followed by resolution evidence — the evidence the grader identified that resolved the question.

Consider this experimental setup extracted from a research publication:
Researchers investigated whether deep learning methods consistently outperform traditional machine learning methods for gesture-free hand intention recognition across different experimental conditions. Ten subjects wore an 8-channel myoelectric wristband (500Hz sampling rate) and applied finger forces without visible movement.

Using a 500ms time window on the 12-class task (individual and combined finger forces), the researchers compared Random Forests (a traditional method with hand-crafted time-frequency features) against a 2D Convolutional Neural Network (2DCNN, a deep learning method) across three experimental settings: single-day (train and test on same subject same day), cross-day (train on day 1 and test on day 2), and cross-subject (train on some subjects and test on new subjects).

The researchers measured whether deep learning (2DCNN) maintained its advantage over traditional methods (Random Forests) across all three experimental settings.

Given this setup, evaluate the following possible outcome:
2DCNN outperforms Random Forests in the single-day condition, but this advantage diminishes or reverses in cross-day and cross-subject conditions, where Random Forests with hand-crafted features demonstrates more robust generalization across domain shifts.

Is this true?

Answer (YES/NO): NO